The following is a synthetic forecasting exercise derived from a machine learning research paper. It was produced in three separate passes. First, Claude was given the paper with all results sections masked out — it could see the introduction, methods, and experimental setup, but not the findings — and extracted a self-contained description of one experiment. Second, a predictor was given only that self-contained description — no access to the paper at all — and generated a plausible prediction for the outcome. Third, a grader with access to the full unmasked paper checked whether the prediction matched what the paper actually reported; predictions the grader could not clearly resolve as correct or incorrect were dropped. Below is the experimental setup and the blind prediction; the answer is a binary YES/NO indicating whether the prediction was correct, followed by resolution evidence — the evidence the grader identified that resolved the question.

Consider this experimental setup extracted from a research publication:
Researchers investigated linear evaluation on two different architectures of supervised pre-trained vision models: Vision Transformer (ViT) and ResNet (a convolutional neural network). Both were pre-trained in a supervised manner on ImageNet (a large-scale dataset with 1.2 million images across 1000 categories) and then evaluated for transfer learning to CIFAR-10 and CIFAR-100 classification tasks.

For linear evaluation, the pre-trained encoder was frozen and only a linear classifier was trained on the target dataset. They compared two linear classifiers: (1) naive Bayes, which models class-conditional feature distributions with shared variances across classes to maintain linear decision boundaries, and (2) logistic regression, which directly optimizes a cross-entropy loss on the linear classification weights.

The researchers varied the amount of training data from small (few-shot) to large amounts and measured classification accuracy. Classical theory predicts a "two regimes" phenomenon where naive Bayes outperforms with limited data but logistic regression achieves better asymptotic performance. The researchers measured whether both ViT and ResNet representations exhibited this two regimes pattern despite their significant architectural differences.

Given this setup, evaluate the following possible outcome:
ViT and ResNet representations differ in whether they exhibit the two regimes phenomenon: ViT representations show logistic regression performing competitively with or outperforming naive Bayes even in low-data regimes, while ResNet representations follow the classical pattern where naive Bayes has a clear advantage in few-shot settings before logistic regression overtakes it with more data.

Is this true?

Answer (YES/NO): NO